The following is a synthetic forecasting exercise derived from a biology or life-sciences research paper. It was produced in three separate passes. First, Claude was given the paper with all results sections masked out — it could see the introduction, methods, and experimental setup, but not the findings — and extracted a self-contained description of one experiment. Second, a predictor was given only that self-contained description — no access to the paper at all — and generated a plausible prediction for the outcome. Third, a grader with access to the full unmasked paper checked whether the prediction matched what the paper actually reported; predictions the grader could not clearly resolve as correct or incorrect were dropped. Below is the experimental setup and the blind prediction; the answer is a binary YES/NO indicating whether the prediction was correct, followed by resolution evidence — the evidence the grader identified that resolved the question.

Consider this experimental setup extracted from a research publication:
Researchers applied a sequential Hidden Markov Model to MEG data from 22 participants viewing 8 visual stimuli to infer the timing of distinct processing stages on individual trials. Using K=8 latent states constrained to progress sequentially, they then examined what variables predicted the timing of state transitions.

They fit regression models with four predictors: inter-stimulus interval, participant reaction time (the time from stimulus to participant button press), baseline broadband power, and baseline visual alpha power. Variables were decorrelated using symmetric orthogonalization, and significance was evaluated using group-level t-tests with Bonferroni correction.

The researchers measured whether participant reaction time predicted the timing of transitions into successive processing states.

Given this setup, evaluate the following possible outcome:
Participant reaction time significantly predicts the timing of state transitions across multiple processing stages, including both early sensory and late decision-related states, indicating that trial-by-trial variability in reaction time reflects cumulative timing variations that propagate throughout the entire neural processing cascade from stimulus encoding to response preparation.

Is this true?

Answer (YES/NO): NO